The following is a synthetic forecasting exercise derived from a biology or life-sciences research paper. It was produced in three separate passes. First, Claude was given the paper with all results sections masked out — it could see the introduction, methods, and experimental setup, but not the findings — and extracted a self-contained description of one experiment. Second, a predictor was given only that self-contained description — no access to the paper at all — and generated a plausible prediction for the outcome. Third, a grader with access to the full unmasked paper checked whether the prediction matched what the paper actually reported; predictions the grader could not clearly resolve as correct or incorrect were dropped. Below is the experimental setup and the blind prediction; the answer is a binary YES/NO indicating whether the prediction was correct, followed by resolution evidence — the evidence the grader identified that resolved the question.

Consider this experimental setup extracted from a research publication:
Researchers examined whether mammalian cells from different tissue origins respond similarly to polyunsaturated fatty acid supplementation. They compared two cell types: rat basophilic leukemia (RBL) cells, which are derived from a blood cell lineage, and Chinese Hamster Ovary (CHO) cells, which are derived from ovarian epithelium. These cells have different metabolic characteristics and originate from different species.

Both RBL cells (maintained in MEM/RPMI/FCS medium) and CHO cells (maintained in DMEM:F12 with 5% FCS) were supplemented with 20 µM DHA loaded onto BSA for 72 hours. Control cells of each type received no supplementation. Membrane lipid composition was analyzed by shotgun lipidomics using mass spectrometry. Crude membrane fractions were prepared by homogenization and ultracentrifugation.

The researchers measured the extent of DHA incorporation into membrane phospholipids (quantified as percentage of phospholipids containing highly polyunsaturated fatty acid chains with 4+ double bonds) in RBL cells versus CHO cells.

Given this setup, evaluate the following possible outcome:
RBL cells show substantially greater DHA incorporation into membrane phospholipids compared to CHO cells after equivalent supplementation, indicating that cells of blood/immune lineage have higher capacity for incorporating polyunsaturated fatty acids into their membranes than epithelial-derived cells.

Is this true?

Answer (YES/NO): NO